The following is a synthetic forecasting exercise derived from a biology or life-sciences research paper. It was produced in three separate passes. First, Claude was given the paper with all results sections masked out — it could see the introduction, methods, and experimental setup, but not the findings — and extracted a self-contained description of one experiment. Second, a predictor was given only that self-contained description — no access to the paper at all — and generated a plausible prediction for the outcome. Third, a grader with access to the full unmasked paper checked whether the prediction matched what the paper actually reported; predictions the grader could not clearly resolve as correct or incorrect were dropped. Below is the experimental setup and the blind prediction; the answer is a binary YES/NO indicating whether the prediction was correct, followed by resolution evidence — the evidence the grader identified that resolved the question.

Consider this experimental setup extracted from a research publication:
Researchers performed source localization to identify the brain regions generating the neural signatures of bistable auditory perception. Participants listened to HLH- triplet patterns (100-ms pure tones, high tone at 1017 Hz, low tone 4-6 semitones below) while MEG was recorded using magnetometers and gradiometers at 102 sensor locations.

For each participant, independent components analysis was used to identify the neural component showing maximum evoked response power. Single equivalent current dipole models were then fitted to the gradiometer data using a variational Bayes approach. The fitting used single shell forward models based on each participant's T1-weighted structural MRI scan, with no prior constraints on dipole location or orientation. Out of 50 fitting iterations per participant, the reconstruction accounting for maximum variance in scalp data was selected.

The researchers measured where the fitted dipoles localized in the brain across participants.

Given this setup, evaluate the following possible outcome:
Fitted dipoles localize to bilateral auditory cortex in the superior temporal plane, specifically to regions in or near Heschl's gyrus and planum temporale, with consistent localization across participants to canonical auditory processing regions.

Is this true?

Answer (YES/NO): NO